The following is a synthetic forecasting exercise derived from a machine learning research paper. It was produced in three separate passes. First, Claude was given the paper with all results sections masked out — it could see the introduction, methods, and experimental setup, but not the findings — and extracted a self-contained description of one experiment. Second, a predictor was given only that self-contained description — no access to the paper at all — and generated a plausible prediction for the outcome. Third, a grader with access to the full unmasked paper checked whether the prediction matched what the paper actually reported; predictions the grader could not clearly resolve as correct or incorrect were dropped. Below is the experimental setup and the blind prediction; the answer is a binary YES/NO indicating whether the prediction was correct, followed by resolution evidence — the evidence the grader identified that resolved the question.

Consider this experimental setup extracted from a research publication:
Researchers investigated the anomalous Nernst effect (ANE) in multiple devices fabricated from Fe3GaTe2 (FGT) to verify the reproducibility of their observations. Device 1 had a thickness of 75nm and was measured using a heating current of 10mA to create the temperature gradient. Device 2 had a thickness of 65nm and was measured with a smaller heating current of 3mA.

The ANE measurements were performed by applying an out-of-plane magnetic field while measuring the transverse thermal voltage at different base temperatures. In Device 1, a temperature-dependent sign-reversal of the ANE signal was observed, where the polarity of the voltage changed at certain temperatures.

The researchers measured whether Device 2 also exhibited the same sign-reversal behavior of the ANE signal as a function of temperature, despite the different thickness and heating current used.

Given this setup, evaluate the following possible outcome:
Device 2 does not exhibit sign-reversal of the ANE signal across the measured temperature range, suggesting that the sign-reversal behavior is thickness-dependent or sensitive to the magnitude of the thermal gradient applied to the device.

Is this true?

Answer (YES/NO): NO